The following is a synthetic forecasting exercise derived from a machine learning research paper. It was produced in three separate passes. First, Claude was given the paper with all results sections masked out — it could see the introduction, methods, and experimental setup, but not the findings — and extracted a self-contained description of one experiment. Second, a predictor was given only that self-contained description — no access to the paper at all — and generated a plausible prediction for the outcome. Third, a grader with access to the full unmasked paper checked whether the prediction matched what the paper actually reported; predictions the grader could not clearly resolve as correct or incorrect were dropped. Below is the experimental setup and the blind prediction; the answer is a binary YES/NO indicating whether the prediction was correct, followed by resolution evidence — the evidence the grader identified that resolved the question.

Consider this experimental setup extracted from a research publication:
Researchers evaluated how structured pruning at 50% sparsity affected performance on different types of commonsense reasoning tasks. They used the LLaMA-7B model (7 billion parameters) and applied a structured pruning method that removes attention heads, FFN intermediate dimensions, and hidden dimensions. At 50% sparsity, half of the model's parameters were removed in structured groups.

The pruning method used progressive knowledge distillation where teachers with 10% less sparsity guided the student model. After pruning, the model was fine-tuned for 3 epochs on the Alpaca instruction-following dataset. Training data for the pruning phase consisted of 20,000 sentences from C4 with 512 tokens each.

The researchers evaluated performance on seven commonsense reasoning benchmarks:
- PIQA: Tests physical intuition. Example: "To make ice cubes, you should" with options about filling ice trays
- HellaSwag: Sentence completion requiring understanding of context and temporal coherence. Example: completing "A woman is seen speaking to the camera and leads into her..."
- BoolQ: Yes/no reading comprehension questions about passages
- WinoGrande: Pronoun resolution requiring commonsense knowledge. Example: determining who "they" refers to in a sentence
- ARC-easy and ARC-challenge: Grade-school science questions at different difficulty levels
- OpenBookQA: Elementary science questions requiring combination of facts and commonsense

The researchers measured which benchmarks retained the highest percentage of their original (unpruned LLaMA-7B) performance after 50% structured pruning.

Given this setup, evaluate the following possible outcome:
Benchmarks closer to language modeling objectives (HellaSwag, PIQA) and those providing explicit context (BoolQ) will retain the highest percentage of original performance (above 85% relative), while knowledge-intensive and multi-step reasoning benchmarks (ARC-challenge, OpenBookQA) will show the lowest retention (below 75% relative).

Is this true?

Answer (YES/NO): NO